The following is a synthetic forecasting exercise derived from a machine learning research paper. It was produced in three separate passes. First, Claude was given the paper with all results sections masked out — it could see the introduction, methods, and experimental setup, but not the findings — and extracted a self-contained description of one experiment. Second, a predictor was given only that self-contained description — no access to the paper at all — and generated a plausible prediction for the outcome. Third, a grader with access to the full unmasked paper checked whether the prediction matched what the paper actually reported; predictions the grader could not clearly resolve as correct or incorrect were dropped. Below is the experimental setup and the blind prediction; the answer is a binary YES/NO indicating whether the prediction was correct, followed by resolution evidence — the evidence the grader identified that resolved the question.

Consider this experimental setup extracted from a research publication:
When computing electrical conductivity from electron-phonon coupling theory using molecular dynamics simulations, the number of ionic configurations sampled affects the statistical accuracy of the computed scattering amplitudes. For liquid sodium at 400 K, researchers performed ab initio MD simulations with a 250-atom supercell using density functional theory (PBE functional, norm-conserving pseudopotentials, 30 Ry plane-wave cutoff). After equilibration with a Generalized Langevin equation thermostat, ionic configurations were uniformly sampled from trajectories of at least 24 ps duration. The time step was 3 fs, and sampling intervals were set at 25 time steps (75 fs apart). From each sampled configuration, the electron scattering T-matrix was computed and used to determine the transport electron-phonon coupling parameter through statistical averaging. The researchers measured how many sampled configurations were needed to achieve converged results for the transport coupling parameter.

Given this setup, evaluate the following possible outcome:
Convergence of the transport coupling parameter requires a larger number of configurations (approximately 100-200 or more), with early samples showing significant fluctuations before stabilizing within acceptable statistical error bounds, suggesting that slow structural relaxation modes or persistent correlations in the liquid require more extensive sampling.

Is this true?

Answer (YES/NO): NO